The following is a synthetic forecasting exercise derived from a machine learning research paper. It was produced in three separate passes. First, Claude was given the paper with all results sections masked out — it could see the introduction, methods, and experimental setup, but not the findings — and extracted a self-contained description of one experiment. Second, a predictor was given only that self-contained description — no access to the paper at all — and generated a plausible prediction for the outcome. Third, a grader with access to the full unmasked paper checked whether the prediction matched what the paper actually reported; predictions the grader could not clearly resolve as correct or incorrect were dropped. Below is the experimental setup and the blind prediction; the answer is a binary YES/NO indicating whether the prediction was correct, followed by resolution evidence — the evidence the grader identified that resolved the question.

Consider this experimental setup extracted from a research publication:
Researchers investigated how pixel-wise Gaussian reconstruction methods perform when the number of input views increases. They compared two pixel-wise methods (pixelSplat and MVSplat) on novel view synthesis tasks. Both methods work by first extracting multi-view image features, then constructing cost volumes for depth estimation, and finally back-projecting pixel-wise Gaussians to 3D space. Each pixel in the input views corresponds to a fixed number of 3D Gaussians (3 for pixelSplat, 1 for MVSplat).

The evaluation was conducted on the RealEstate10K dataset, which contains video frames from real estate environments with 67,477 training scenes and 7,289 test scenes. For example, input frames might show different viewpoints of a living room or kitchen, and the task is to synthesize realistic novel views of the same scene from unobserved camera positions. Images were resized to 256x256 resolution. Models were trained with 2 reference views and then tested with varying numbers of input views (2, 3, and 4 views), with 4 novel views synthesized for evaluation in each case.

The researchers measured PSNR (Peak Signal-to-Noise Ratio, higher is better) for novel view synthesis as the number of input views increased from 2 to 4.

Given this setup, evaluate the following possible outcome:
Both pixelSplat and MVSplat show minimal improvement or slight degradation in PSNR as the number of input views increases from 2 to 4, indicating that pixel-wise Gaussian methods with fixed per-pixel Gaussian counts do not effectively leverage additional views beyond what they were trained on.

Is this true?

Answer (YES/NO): NO